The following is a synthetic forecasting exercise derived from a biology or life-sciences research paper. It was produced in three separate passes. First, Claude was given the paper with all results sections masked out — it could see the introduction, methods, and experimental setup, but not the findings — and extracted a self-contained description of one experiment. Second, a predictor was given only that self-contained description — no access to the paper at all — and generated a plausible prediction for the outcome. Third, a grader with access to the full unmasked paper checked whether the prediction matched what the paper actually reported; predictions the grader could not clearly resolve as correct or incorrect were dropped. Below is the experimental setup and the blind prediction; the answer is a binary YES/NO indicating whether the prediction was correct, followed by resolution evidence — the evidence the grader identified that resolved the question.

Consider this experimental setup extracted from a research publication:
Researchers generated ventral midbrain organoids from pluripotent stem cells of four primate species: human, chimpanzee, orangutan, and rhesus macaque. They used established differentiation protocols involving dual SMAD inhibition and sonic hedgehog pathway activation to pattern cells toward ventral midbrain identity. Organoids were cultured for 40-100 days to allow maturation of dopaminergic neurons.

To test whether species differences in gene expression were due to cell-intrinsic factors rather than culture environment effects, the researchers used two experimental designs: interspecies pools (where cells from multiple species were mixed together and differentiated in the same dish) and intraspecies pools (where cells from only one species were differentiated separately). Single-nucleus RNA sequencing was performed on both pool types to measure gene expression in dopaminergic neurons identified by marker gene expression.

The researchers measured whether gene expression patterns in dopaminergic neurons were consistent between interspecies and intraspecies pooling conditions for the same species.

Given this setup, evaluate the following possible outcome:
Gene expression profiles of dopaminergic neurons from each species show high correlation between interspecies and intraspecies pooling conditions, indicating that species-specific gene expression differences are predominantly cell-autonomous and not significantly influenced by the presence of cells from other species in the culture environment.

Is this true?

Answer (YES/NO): YES